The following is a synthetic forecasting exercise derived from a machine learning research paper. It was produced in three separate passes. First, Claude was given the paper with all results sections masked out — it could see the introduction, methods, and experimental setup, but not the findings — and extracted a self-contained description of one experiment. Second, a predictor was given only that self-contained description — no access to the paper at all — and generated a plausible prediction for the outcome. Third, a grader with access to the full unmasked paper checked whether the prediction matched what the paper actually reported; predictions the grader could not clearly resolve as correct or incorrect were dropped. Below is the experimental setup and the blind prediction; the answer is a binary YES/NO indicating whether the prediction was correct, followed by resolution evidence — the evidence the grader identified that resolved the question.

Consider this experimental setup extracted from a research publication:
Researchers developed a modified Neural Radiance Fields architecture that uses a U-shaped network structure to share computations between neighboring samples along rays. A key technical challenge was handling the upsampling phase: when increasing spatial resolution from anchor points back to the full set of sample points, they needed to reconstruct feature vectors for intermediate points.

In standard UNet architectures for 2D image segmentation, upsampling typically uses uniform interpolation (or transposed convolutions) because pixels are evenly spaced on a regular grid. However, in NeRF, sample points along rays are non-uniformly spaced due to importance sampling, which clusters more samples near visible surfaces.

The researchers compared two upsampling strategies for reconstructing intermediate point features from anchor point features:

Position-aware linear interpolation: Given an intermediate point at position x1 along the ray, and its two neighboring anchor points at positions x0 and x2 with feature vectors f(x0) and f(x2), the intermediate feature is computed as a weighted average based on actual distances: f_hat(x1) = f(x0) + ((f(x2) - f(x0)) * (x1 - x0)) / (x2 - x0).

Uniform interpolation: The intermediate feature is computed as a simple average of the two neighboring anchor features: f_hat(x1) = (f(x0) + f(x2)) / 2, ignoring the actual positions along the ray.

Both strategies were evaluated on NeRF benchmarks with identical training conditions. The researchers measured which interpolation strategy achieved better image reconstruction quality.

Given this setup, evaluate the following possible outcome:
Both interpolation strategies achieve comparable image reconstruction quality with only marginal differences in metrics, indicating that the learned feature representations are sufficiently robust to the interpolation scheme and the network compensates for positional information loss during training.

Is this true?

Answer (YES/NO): NO